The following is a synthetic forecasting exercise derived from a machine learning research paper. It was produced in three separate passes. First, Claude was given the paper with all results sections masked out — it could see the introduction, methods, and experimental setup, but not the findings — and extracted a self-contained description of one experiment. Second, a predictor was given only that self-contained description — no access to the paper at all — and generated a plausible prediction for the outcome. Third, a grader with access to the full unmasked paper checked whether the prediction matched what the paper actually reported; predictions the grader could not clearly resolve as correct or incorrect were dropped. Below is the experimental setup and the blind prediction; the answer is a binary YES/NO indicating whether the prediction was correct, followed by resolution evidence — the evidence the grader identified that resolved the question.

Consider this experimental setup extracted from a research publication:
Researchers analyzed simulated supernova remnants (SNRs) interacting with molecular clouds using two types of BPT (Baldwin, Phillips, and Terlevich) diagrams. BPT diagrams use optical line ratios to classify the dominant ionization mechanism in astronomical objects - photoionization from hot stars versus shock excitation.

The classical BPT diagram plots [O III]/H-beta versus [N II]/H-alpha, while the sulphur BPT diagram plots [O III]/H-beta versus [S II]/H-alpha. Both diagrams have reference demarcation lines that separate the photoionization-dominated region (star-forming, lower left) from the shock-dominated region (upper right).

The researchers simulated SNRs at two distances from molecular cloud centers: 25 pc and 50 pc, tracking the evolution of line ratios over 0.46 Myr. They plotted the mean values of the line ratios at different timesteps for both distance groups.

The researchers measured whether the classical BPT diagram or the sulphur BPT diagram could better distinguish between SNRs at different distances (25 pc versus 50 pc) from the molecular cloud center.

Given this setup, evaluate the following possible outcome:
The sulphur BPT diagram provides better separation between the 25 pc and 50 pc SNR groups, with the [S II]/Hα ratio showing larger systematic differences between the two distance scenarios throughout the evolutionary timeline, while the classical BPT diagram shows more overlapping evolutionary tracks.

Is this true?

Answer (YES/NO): YES